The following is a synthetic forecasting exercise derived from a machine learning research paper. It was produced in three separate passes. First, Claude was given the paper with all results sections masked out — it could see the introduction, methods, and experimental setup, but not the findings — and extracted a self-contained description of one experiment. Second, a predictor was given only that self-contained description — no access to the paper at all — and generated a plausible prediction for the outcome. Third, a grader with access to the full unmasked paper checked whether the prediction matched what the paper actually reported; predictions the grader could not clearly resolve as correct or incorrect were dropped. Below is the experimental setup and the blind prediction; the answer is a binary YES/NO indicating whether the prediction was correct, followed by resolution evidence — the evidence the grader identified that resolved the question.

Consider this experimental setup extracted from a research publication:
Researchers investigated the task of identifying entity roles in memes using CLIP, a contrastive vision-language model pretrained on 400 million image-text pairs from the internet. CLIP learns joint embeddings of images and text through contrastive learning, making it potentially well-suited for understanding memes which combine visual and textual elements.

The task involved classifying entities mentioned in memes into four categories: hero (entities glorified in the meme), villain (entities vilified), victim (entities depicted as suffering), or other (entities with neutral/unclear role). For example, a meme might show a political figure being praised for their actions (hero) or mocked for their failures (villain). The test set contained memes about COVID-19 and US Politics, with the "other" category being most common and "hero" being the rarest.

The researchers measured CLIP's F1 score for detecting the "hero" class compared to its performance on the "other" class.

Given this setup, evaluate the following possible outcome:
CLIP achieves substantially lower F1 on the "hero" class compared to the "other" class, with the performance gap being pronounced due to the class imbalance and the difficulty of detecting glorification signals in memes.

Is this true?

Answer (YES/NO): YES